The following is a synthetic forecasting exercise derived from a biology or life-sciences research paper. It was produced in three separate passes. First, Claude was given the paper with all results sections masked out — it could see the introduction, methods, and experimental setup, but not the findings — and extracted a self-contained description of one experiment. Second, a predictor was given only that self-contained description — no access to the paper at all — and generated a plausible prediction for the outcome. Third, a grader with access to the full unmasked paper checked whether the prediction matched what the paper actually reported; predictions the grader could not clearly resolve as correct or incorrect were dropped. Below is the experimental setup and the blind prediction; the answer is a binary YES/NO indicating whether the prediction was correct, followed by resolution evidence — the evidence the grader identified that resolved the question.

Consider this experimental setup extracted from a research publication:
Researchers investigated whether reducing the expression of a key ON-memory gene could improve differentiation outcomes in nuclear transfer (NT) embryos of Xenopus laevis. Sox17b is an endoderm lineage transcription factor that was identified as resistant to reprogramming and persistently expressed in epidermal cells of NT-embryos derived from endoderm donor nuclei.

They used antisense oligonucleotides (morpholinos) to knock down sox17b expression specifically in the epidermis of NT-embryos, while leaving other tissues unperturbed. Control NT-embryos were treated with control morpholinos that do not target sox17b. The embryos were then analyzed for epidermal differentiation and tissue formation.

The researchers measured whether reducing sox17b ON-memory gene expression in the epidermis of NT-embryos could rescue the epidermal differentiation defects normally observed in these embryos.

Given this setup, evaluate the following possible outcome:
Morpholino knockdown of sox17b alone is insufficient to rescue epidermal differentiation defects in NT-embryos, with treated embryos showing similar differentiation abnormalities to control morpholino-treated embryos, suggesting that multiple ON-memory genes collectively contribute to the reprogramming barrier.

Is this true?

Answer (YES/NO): NO